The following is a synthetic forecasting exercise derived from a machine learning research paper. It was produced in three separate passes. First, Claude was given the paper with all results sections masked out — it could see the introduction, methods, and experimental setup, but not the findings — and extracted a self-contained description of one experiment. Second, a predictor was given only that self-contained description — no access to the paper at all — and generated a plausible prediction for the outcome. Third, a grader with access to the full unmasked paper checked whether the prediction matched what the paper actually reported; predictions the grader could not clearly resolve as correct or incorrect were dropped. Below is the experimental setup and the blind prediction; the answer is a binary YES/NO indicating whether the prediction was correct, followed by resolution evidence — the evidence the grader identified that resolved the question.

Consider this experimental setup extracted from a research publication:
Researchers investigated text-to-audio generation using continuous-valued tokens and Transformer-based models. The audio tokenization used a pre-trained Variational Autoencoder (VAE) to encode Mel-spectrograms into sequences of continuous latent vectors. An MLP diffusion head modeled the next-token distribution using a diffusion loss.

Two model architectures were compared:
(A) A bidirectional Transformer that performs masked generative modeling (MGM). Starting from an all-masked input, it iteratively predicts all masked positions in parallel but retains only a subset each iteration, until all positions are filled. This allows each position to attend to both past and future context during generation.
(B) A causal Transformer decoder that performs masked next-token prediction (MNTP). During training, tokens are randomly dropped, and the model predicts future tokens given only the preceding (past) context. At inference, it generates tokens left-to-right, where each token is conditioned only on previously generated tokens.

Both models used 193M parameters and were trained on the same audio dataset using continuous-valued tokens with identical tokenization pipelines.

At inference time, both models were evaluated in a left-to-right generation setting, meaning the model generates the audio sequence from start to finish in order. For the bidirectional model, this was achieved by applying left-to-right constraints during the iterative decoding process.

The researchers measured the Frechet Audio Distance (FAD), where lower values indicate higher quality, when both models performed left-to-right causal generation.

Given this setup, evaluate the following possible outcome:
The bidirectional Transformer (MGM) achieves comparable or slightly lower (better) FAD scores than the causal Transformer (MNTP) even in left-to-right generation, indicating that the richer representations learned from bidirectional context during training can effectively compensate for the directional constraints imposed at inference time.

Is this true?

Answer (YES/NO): NO